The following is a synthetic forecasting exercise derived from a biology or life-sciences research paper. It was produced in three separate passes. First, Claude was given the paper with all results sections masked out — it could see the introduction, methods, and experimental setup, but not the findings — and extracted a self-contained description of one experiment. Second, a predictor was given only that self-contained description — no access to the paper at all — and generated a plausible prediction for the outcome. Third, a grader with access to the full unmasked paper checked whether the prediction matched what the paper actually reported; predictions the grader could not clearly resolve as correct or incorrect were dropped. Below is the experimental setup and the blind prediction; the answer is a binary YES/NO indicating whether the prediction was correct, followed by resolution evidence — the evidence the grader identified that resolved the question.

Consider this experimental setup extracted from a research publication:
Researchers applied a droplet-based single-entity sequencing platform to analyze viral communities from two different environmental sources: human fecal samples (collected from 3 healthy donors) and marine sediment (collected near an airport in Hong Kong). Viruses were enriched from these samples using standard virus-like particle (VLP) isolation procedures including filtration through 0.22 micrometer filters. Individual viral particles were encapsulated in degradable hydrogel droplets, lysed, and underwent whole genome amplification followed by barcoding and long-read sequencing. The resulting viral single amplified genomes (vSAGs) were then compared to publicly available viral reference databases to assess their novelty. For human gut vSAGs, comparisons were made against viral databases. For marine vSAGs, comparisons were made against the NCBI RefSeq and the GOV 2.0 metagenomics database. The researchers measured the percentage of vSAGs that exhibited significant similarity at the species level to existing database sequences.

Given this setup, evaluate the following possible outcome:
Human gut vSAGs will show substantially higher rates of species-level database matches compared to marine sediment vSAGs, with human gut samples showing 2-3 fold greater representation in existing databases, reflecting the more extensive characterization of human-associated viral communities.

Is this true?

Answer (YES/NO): NO